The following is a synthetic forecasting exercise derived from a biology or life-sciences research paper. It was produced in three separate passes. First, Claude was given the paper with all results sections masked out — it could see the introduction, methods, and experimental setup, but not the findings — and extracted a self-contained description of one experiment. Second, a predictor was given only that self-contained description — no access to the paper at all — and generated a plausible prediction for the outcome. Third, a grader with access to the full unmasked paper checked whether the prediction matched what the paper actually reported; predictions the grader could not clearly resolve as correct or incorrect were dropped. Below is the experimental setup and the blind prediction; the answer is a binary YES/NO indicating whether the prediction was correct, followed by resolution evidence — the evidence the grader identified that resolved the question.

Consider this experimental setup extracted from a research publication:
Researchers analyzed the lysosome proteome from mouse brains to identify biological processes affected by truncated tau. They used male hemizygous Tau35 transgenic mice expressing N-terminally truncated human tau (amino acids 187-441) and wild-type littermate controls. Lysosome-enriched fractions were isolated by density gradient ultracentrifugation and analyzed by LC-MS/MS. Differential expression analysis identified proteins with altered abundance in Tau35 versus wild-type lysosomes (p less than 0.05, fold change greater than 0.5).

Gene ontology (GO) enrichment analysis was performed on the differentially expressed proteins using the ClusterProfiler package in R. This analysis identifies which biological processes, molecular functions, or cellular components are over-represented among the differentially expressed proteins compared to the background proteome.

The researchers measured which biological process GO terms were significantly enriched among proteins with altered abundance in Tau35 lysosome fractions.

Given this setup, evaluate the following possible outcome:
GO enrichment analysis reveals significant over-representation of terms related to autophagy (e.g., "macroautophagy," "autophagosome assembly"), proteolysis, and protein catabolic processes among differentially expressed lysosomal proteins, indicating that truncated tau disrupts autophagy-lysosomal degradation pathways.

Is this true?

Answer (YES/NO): NO